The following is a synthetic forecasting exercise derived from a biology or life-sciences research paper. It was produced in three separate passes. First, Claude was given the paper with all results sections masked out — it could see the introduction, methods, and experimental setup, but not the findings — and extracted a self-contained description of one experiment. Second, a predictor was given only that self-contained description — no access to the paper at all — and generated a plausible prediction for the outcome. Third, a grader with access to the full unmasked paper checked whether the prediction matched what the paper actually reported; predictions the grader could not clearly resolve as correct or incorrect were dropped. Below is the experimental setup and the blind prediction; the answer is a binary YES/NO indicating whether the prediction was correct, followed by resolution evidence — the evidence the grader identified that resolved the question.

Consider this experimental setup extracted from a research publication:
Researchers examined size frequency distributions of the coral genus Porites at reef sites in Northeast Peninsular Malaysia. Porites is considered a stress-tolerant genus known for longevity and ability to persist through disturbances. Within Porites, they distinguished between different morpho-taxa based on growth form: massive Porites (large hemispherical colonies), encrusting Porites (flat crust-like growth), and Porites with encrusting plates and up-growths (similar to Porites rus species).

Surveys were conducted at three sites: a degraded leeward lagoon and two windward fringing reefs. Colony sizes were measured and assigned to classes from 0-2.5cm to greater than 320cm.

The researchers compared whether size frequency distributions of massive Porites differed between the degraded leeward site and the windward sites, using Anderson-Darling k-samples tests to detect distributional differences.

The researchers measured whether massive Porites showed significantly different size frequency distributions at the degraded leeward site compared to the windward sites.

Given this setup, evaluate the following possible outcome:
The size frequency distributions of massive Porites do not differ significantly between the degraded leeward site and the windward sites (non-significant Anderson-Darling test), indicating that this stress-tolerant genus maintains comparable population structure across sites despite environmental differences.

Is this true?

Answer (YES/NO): NO